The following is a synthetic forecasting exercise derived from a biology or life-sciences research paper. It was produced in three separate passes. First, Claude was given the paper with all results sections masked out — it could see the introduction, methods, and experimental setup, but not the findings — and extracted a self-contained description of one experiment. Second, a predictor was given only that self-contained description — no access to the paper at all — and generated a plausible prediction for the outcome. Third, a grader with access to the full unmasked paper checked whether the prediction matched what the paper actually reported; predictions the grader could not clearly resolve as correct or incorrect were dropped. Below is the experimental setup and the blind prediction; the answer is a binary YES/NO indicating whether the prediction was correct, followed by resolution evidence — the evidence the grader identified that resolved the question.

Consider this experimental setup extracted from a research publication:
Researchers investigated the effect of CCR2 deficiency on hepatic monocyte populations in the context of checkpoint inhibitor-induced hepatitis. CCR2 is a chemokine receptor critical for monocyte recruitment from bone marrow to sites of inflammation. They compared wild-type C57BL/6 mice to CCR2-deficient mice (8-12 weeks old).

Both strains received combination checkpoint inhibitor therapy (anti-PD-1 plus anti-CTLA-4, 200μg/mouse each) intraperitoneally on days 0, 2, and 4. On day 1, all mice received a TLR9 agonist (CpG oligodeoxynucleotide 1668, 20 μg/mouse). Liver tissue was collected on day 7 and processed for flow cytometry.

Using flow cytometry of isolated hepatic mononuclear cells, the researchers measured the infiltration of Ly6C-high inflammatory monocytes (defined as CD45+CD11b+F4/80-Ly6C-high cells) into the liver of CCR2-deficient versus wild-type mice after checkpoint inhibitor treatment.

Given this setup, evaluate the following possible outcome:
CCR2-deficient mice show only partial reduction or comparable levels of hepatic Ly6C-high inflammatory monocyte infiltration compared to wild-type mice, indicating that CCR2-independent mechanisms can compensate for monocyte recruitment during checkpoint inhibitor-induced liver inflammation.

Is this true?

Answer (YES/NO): NO